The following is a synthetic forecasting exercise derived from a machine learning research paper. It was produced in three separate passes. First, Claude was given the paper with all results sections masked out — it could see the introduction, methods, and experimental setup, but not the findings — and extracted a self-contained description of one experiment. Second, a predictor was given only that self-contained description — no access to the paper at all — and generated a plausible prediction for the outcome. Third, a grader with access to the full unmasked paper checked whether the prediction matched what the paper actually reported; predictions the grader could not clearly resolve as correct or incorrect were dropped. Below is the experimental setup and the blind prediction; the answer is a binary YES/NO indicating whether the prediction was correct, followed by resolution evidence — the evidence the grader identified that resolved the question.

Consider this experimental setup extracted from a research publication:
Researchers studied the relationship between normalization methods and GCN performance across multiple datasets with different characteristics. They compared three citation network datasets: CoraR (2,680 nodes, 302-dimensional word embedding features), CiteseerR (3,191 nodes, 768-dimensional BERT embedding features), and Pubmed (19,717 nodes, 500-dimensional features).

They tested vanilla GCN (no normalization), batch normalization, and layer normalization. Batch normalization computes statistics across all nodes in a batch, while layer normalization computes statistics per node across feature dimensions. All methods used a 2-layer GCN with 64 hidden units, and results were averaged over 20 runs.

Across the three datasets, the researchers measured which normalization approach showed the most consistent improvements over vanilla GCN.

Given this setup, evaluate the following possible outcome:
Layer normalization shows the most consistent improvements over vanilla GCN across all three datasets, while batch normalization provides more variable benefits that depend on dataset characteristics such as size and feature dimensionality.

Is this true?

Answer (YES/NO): NO